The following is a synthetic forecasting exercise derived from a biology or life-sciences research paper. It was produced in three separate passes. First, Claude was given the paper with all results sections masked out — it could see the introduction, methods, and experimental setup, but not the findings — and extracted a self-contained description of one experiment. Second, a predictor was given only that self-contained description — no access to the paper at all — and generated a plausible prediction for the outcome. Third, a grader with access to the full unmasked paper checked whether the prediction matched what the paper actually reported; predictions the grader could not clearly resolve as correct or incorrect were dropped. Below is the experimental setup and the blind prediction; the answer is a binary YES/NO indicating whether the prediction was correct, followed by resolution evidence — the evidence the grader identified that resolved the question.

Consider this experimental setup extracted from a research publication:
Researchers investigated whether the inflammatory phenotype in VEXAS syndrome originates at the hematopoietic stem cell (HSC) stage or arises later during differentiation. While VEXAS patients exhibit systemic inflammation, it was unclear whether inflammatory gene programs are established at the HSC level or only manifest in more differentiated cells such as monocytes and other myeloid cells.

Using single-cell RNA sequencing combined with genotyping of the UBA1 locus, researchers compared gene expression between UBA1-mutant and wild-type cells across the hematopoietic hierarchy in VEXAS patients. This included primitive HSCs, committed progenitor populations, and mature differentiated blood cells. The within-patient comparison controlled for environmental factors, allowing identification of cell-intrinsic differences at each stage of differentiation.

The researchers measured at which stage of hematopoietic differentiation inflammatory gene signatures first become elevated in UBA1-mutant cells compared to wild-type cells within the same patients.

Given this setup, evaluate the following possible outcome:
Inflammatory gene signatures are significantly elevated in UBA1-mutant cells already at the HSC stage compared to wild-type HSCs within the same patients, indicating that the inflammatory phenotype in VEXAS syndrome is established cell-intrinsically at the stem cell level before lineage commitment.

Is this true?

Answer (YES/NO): YES